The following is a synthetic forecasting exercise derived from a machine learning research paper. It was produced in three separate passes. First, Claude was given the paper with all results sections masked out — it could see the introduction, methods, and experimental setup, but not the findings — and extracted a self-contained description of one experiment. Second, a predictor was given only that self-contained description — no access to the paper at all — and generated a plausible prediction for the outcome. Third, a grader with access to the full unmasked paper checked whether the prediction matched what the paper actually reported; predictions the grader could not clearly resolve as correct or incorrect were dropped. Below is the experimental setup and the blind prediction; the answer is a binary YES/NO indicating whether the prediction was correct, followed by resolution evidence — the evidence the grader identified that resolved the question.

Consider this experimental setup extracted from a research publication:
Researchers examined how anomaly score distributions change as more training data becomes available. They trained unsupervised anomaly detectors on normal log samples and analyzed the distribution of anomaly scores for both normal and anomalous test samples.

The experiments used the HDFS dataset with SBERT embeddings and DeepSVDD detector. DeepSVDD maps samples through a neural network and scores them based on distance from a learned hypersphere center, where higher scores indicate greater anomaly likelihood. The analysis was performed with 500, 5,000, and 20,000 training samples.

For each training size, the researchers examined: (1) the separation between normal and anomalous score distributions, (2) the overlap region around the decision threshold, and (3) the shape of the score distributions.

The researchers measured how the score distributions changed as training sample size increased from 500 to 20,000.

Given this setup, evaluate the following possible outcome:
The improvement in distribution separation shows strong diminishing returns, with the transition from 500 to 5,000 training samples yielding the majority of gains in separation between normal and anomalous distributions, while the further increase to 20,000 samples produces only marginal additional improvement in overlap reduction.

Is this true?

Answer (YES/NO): NO